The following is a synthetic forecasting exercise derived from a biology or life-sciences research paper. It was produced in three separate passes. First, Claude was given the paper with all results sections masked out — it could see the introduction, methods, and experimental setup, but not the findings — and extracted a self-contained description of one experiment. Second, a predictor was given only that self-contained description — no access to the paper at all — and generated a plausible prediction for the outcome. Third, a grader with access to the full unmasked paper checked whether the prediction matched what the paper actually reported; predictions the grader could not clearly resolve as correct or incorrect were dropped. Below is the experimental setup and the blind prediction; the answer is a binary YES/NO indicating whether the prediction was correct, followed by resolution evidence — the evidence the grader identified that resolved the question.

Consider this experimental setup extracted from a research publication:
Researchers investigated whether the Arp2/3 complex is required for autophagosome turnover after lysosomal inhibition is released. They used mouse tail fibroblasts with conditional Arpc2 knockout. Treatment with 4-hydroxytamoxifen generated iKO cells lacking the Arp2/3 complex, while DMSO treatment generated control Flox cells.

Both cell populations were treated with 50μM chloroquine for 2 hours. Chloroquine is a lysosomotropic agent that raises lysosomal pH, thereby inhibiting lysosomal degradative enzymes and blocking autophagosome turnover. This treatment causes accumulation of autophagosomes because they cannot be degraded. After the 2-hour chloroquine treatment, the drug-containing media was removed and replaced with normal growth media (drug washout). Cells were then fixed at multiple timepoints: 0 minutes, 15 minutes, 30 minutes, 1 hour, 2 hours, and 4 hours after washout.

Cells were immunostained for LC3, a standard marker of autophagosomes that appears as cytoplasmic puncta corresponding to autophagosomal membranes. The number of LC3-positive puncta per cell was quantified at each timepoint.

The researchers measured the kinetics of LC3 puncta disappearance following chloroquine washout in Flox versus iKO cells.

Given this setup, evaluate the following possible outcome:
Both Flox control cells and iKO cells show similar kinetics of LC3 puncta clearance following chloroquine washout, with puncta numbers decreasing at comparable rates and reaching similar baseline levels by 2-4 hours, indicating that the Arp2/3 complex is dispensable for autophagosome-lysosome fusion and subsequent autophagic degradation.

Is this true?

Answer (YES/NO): NO